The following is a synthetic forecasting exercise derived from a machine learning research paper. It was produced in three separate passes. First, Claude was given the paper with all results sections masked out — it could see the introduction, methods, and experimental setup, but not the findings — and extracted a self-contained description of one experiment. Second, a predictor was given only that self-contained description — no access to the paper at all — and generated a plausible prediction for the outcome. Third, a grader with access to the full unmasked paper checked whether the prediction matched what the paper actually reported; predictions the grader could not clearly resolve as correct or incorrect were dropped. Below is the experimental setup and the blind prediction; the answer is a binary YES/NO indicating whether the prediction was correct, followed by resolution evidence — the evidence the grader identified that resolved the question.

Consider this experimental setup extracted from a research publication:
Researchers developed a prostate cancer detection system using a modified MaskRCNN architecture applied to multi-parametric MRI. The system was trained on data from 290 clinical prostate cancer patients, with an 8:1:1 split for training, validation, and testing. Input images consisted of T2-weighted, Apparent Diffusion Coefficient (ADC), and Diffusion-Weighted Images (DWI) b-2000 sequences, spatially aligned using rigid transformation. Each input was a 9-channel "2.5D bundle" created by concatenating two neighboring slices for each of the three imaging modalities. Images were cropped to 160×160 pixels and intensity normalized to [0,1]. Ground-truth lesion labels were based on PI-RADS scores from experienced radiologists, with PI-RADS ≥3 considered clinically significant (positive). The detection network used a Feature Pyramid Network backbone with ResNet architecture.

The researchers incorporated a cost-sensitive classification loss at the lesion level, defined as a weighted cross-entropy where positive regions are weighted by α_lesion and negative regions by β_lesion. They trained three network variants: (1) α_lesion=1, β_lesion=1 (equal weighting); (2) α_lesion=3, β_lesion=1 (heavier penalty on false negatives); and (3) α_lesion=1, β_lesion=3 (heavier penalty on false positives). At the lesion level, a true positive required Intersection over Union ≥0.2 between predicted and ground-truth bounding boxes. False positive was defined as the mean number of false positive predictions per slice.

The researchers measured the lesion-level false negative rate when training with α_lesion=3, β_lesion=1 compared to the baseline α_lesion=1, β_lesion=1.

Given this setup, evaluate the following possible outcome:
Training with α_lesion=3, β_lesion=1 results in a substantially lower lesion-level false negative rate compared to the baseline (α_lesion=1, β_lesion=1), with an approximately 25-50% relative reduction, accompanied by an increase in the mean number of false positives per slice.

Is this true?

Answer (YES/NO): YES